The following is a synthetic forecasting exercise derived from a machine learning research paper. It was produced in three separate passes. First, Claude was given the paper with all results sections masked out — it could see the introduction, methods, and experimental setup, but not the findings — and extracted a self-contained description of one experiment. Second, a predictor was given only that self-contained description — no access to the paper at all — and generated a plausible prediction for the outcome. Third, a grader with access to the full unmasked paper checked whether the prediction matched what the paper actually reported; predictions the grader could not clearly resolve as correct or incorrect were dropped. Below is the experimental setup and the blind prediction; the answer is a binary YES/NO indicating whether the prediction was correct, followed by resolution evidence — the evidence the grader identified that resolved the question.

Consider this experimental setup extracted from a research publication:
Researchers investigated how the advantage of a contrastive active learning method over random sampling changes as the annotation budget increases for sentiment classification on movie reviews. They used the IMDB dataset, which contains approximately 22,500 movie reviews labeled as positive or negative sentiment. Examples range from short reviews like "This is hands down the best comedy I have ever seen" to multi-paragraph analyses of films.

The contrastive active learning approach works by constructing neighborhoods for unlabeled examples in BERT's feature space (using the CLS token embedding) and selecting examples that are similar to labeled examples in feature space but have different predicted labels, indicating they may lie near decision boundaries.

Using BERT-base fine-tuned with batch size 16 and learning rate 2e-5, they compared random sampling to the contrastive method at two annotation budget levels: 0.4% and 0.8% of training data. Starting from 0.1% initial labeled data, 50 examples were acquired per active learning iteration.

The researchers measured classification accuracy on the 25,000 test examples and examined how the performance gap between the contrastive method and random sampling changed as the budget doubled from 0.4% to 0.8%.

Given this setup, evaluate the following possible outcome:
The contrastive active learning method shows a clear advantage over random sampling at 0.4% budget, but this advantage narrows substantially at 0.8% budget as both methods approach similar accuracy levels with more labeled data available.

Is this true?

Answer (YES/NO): NO